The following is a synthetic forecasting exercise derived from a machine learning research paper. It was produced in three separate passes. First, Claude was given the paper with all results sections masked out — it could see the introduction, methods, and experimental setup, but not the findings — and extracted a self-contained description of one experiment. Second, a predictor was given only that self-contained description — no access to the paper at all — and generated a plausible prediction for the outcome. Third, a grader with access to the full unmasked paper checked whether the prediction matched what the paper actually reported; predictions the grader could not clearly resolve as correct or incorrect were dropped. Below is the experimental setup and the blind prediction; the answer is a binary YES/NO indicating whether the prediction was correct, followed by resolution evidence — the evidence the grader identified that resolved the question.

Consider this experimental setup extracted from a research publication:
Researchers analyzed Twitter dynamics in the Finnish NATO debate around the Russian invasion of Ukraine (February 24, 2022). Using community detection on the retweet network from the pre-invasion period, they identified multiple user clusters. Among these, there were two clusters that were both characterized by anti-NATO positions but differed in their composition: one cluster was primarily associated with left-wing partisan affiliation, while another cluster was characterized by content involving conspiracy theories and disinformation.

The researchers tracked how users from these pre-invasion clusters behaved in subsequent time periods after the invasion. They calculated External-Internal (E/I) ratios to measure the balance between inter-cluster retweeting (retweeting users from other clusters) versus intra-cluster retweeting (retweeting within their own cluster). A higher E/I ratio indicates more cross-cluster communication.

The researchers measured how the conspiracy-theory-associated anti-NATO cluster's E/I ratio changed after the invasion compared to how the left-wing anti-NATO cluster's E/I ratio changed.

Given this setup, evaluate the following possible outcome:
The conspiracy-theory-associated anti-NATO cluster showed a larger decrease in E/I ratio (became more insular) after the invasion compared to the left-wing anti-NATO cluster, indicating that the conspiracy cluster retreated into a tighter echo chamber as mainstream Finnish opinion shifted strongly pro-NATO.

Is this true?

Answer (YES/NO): NO